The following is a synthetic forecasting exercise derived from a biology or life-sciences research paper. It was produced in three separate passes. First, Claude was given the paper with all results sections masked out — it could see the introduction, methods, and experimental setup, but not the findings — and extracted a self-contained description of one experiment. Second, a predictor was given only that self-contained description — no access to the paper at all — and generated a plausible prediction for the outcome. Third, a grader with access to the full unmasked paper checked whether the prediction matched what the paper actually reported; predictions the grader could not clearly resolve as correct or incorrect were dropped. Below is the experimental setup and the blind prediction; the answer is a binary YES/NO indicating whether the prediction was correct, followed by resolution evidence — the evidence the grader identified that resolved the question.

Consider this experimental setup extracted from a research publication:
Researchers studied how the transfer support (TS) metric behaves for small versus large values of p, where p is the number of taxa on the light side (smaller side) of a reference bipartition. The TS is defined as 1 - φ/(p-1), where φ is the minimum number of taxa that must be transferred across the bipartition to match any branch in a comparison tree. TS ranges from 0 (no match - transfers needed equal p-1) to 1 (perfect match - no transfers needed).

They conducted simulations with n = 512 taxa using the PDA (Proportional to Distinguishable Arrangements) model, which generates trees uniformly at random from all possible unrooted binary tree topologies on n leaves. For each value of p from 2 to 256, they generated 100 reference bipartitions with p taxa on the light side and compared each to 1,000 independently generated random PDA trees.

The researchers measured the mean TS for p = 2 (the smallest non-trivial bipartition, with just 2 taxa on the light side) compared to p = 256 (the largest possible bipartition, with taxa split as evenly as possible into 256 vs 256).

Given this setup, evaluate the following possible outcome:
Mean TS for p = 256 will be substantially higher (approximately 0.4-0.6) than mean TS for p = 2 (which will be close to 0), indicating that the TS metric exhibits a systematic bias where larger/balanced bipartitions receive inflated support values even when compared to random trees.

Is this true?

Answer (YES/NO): NO